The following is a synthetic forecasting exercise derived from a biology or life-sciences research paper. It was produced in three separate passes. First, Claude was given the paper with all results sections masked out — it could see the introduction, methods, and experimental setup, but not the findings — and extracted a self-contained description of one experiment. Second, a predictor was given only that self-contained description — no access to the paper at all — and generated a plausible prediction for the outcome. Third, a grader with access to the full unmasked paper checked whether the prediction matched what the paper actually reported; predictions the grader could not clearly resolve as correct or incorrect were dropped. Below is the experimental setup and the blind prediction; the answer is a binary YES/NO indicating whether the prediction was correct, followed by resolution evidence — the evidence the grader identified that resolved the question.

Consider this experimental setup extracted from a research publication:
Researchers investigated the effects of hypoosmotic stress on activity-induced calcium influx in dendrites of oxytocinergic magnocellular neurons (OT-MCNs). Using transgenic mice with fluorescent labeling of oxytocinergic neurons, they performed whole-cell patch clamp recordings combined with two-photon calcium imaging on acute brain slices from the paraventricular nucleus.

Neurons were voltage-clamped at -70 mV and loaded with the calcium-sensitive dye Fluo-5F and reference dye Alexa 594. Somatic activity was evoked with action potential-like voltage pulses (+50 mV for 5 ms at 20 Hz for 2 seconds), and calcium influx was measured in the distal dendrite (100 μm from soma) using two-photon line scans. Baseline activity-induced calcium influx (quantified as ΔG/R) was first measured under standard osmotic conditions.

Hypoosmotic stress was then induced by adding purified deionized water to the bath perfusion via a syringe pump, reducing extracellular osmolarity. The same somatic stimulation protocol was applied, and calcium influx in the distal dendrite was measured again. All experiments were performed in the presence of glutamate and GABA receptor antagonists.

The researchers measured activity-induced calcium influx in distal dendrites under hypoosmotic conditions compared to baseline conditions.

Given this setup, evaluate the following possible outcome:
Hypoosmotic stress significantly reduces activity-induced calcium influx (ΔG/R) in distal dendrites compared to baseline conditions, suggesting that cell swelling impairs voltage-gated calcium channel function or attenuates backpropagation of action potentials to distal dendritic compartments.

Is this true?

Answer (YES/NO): NO